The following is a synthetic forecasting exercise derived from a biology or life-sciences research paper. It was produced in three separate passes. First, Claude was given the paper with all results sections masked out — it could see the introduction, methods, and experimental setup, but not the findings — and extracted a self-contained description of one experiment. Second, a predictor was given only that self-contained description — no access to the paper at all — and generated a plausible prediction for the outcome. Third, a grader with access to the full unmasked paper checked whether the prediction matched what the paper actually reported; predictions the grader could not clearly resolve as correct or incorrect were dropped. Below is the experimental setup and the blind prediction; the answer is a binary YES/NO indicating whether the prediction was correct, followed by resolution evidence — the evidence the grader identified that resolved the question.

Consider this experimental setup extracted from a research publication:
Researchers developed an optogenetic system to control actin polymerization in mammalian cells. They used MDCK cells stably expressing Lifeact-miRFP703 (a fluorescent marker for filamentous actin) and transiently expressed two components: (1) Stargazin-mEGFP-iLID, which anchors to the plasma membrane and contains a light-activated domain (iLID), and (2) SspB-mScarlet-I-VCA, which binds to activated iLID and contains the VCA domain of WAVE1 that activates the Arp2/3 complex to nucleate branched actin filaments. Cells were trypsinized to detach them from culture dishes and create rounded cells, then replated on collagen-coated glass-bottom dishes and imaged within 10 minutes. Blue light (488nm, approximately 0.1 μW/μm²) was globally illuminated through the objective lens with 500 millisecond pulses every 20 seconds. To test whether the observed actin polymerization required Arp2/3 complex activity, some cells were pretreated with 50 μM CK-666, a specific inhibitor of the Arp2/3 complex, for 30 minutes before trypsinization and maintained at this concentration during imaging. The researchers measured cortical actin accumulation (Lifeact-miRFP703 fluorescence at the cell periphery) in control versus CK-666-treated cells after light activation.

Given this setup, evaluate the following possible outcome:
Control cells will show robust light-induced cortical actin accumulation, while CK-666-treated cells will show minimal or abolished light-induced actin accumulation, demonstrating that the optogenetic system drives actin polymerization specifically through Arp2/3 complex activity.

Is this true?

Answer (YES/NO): NO